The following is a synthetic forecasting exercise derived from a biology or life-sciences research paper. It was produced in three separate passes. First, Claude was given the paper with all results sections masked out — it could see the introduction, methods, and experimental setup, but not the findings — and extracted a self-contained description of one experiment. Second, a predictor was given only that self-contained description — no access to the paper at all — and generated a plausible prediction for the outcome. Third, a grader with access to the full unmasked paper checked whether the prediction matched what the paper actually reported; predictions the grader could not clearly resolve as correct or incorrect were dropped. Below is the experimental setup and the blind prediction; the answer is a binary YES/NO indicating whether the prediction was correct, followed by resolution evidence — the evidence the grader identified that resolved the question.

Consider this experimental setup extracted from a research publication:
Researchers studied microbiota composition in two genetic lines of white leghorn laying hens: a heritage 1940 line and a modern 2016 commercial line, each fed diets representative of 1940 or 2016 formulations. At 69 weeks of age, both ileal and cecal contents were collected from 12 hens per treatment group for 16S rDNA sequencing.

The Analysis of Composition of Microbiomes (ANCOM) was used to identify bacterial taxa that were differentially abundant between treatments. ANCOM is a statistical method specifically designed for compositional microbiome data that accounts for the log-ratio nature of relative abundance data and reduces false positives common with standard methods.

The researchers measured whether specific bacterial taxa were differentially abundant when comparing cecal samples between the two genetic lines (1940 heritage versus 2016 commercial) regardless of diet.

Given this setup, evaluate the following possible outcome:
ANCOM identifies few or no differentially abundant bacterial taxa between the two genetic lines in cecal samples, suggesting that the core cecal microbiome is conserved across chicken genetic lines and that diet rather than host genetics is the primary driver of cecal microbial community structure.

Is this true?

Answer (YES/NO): NO